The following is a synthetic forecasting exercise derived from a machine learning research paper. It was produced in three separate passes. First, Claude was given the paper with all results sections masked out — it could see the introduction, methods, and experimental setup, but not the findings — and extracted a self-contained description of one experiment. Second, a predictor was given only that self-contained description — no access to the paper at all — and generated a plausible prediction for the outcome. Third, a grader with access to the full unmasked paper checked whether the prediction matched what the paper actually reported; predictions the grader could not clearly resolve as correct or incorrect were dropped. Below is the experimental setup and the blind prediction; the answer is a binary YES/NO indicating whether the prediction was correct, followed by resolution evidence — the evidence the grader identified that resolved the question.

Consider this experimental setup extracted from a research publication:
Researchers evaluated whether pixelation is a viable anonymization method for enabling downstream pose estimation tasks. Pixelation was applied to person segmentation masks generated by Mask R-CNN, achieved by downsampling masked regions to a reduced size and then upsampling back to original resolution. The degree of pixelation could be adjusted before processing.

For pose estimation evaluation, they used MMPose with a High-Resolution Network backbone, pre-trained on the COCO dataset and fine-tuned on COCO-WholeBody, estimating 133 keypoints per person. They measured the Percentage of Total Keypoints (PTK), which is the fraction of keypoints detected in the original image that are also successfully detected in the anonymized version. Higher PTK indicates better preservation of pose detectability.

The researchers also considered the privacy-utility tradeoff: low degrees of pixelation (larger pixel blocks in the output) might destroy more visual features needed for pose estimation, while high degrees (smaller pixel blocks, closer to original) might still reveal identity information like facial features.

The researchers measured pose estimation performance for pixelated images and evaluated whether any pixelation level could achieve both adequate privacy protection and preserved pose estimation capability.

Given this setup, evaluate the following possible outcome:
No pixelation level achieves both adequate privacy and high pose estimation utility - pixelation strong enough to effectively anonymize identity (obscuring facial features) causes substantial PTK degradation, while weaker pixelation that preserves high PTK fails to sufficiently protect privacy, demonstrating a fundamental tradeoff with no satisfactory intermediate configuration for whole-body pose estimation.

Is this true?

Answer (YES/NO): YES